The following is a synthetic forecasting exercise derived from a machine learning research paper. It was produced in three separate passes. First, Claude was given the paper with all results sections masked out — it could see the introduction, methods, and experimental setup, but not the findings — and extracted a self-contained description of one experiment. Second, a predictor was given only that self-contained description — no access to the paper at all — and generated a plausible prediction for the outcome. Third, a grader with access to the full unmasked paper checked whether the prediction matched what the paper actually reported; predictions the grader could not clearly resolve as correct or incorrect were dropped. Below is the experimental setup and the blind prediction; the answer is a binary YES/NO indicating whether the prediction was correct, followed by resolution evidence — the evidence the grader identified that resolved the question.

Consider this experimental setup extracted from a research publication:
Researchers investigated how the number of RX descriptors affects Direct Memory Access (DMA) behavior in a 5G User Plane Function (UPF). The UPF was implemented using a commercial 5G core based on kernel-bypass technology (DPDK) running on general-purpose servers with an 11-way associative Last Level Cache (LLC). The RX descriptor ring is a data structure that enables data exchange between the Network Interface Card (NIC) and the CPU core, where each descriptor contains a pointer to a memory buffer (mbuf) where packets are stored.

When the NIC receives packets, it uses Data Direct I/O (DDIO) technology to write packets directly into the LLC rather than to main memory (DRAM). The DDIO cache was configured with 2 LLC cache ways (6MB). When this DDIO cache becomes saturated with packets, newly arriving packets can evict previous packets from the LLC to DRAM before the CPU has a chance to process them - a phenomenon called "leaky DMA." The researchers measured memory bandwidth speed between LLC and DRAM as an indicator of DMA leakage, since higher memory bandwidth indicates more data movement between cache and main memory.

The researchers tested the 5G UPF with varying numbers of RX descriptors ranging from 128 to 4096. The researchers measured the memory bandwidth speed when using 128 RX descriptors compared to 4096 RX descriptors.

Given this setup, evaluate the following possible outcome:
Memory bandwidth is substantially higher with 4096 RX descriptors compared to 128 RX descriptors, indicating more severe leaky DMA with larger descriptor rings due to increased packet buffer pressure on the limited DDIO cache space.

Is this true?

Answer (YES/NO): YES